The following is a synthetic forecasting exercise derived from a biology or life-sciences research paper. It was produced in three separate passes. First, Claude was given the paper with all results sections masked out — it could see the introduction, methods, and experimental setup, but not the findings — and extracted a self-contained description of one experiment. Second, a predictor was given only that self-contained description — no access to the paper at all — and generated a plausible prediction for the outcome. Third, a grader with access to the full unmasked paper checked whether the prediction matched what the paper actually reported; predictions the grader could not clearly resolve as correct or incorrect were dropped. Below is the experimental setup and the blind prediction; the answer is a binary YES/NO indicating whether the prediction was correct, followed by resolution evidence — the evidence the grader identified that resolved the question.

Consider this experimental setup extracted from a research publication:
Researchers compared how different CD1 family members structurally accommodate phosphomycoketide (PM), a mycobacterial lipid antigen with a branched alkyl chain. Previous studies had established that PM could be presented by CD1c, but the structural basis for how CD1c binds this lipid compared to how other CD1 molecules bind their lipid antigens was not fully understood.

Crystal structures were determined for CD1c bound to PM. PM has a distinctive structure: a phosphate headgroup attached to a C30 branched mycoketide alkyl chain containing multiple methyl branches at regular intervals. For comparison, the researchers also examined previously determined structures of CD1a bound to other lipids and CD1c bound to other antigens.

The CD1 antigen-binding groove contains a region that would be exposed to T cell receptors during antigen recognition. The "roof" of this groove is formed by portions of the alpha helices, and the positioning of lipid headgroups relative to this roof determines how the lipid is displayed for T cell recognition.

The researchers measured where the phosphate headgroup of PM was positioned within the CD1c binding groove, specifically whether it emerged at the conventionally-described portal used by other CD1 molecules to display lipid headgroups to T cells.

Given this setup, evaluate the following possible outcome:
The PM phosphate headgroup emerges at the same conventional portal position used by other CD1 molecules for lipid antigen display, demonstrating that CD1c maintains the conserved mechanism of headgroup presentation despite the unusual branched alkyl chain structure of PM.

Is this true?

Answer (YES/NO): YES